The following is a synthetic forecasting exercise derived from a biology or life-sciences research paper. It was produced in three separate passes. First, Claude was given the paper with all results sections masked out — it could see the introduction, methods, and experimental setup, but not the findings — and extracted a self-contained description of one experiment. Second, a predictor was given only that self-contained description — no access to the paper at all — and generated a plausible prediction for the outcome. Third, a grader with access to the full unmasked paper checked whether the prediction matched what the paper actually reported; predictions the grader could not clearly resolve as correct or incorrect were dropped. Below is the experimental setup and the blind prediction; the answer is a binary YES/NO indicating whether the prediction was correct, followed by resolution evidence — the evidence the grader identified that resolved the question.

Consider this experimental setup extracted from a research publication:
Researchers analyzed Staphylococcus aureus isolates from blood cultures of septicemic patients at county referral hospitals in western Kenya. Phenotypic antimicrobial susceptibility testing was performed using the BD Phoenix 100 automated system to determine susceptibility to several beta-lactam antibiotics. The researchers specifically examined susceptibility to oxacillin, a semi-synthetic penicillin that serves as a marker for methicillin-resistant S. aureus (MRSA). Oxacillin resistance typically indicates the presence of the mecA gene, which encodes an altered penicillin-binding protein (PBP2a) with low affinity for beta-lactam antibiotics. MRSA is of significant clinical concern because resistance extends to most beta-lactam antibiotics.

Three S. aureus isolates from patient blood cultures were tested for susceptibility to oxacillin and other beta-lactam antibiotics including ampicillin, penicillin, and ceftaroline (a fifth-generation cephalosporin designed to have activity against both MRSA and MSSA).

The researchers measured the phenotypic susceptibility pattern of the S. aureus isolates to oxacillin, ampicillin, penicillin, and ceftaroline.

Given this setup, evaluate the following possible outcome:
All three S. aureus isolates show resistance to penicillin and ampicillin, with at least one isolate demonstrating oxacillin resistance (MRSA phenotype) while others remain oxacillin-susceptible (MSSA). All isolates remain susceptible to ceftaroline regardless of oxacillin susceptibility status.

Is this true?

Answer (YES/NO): NO